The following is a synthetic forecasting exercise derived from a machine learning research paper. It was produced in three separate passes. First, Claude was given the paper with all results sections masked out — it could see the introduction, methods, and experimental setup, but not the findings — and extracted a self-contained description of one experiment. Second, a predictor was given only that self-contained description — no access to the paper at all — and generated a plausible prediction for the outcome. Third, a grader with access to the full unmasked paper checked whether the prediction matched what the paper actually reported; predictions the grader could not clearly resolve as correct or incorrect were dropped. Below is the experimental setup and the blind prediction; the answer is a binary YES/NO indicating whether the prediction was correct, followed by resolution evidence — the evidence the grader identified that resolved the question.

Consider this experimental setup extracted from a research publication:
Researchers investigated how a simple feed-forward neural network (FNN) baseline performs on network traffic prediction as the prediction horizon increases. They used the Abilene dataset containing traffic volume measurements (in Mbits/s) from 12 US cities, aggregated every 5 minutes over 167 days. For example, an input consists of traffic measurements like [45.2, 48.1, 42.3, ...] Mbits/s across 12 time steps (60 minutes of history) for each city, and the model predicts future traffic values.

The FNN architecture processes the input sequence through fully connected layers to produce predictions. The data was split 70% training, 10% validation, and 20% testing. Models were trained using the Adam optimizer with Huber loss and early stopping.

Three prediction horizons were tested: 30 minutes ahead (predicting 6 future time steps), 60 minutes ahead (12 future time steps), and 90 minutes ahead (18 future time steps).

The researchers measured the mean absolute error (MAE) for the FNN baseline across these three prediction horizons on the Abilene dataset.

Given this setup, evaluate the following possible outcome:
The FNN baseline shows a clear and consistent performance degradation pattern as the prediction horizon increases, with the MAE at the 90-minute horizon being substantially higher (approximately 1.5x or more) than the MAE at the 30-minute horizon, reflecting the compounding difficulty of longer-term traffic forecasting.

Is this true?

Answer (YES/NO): NO